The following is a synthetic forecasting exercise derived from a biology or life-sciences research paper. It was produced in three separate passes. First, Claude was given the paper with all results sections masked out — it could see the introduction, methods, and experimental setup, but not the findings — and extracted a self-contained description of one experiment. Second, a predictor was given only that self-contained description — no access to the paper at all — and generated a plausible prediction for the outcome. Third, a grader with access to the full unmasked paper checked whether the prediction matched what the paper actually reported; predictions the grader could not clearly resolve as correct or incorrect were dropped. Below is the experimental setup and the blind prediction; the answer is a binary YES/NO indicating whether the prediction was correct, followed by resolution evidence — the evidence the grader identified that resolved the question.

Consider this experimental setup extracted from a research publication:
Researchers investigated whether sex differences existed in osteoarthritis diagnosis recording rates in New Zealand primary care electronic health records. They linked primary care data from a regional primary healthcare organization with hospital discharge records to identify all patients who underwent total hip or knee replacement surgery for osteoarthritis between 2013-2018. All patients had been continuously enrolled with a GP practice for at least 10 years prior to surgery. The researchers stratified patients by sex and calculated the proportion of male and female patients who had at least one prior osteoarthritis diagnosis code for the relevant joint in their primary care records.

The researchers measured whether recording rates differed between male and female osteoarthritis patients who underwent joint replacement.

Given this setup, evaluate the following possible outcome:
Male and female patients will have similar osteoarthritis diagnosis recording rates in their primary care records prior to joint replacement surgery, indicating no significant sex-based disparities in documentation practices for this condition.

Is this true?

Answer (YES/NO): YES